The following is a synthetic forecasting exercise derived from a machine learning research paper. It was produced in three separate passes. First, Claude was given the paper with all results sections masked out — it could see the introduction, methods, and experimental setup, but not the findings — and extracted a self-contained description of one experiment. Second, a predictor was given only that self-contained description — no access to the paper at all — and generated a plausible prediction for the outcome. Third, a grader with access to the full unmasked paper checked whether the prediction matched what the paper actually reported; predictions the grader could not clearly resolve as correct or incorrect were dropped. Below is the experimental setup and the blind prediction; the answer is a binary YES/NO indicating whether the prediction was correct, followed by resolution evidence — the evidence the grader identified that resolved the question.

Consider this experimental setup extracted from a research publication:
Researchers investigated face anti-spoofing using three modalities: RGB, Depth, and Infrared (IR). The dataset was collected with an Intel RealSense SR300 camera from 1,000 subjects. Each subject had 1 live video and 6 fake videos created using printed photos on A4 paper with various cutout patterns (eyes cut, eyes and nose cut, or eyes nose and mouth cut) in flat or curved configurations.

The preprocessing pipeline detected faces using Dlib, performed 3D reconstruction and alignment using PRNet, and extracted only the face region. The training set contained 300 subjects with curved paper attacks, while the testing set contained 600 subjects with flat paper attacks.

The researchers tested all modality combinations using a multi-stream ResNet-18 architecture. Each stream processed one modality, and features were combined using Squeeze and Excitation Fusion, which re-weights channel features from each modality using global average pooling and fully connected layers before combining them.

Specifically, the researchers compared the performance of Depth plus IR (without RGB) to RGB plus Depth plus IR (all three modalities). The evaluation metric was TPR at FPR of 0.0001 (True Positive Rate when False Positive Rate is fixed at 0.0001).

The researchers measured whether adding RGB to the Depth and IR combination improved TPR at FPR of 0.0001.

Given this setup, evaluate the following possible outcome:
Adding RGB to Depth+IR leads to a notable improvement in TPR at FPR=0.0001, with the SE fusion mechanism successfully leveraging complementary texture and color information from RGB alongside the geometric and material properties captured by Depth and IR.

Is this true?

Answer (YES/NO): YES